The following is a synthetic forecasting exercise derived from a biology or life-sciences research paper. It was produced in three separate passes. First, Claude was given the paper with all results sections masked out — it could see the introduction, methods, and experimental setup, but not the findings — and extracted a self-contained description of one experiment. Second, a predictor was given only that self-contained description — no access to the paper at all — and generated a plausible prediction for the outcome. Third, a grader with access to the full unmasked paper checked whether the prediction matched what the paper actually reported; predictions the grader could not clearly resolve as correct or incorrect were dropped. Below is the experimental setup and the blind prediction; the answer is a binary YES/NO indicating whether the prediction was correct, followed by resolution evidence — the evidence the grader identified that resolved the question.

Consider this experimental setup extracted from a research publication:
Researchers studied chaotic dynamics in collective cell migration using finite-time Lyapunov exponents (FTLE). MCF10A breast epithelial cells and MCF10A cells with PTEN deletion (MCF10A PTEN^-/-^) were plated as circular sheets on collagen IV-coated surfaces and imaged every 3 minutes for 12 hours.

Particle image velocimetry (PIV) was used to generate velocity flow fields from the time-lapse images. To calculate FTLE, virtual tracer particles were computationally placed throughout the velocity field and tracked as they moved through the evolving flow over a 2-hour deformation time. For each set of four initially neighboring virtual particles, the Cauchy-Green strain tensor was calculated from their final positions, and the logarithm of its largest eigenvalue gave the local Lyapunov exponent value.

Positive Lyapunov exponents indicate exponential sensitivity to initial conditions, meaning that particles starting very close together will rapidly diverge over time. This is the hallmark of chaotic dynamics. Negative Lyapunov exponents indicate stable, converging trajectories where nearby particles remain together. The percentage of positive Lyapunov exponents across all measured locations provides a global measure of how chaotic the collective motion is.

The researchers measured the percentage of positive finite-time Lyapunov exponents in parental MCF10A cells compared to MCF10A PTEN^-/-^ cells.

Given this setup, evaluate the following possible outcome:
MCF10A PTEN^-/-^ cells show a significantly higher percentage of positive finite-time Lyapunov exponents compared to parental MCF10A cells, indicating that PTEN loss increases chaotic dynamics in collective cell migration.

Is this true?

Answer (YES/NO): NO